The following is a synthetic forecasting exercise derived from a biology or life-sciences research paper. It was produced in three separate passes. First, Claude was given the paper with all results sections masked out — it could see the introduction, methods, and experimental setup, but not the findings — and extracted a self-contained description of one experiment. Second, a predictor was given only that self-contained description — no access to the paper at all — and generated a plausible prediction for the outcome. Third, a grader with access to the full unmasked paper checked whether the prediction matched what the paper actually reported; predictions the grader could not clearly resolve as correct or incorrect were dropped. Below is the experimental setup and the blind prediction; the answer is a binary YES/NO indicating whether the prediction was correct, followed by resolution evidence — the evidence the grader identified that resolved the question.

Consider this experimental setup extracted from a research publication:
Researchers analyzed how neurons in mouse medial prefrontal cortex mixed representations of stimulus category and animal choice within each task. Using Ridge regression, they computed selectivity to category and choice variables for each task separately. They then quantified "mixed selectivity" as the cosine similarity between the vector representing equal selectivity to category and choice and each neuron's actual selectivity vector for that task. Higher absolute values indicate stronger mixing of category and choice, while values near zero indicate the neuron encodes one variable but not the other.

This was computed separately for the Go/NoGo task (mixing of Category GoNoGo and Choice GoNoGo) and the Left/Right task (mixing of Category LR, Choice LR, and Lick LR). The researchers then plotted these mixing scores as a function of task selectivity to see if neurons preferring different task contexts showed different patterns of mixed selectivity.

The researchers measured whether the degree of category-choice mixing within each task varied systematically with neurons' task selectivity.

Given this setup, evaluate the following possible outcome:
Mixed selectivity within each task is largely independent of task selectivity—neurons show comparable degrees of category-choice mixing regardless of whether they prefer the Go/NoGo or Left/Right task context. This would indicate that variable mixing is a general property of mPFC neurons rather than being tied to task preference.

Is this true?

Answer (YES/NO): NO